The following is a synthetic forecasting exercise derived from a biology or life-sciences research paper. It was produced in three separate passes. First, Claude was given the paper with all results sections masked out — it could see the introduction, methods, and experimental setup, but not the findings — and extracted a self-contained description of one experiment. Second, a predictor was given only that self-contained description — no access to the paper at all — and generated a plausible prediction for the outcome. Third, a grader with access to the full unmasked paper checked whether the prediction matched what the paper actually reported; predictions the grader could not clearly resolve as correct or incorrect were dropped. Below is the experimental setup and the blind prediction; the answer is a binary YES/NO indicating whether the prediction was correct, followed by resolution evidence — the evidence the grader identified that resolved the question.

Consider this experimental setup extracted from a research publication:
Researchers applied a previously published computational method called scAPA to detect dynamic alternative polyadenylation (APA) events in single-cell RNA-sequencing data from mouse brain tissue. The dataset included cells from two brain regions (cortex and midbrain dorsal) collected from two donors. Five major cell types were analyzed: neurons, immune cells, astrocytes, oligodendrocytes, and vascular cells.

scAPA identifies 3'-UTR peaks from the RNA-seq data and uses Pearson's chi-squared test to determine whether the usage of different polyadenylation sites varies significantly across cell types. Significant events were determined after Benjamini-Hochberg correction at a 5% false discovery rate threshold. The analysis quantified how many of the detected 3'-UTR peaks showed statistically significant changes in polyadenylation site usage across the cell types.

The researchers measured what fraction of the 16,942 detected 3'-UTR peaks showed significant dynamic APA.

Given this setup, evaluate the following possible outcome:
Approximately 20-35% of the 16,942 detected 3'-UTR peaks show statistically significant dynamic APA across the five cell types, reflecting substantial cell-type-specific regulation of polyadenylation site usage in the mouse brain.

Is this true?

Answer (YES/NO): NO